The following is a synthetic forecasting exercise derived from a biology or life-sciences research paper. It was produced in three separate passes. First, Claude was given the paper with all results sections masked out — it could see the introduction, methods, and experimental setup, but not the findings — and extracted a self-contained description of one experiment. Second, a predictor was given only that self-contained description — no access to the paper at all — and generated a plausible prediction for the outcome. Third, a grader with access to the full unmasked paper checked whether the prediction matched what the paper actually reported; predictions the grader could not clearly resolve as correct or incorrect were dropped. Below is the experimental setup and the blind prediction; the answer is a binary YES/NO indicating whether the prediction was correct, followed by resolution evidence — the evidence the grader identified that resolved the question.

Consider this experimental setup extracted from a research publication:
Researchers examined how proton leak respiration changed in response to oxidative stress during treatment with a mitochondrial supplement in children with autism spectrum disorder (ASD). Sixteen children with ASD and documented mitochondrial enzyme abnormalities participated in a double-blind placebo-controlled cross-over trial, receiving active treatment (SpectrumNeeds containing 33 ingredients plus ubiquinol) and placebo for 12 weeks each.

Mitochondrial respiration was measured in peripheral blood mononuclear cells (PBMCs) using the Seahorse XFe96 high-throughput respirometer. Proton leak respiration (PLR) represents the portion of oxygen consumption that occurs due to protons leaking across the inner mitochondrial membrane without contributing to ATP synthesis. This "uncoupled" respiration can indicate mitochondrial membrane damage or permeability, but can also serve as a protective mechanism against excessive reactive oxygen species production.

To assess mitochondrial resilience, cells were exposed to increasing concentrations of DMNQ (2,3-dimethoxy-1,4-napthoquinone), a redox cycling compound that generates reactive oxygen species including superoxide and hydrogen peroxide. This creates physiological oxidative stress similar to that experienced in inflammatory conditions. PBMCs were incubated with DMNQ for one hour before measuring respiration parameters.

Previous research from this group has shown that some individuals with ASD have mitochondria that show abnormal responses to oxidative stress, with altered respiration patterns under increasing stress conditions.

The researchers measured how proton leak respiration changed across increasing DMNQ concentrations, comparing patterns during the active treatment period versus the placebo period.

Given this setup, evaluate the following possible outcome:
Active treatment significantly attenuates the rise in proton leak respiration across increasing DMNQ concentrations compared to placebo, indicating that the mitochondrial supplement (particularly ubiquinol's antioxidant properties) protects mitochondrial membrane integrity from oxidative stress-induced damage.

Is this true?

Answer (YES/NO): NO